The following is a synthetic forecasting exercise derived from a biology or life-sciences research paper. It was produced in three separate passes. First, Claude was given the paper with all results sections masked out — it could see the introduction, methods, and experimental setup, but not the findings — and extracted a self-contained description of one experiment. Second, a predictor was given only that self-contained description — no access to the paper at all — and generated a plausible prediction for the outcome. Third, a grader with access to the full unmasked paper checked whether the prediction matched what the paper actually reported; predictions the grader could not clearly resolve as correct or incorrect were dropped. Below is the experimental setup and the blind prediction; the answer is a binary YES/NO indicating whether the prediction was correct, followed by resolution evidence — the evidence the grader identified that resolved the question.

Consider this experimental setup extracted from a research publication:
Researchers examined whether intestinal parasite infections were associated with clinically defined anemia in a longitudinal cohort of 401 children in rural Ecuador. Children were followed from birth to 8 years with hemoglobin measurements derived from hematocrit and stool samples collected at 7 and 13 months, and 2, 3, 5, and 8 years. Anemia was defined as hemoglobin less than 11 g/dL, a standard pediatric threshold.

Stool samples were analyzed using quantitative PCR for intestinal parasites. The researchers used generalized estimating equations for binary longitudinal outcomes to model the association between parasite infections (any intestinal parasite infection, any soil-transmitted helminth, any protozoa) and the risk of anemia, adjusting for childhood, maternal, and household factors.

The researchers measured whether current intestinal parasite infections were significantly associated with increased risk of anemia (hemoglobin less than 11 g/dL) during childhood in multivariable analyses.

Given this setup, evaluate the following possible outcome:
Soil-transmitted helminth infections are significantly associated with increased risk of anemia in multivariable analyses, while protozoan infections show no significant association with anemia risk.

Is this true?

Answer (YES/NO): NO